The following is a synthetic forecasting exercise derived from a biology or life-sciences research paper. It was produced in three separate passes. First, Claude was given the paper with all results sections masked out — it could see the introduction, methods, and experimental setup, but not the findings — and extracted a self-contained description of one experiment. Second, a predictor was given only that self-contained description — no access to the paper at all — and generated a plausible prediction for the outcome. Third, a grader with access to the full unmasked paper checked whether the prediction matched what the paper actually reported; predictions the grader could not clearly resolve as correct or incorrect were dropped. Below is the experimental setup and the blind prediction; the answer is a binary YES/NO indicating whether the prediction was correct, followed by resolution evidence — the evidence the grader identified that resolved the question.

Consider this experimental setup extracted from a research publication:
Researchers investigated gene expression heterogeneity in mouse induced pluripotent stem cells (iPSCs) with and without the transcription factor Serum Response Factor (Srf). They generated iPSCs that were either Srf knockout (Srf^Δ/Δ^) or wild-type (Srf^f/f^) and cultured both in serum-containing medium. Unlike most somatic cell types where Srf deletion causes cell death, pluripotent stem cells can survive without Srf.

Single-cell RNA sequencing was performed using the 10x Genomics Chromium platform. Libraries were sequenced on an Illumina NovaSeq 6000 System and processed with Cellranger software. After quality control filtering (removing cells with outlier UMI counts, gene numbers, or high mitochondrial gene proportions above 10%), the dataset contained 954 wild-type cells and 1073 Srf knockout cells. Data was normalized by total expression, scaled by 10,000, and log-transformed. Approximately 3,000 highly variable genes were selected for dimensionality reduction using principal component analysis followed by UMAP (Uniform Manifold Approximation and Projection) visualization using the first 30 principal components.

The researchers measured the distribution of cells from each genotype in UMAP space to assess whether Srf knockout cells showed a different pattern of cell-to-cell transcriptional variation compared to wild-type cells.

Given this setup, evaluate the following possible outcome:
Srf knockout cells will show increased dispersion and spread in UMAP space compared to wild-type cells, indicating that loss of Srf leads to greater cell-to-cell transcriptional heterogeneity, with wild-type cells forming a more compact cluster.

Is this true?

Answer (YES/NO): YES